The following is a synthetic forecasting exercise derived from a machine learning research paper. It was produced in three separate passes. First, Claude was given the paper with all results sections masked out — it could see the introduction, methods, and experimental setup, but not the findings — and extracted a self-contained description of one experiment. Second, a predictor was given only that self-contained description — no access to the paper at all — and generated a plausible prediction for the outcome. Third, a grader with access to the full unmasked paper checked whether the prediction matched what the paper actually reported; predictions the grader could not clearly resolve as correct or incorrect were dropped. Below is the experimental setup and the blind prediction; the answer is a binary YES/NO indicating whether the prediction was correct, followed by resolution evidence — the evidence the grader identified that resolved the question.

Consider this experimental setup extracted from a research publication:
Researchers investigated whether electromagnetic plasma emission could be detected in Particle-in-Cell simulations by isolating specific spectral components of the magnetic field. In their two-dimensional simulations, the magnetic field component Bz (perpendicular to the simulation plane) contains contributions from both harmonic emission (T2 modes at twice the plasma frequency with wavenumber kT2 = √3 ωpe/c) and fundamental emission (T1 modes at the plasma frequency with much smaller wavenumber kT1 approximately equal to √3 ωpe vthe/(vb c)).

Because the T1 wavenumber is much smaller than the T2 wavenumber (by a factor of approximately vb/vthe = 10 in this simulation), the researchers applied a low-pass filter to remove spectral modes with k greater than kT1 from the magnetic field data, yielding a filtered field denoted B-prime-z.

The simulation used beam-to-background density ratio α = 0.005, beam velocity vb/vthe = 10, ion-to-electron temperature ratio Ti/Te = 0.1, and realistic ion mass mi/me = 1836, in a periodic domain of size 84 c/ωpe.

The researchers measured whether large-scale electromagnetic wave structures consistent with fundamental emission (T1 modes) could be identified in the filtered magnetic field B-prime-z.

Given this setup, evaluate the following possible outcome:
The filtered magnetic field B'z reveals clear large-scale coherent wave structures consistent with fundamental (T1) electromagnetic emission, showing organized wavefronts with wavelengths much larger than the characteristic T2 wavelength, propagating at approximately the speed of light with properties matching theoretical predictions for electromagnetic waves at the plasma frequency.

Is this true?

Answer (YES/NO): YES